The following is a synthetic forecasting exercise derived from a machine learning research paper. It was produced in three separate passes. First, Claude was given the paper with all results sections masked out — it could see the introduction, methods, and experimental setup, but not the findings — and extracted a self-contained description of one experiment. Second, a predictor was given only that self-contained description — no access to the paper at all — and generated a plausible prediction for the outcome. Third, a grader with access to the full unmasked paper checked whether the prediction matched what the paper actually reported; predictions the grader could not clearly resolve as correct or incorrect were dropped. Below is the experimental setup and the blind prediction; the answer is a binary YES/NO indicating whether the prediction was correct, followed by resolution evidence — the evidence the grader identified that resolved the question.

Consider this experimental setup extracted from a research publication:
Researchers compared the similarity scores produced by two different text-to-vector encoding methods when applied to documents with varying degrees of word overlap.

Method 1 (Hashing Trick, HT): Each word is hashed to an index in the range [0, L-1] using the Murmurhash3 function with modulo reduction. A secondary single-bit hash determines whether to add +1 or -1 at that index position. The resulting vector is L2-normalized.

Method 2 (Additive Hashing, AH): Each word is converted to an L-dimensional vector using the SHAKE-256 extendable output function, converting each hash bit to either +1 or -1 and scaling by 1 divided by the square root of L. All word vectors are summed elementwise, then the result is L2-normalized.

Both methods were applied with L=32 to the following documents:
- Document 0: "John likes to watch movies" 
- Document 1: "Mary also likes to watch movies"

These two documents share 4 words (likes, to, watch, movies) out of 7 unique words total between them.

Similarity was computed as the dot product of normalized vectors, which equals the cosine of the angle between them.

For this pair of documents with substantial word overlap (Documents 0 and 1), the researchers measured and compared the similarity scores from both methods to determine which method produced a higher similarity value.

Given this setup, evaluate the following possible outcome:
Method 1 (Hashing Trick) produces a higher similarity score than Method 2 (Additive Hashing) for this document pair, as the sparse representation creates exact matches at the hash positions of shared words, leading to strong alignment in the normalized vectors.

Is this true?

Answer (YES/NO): NO